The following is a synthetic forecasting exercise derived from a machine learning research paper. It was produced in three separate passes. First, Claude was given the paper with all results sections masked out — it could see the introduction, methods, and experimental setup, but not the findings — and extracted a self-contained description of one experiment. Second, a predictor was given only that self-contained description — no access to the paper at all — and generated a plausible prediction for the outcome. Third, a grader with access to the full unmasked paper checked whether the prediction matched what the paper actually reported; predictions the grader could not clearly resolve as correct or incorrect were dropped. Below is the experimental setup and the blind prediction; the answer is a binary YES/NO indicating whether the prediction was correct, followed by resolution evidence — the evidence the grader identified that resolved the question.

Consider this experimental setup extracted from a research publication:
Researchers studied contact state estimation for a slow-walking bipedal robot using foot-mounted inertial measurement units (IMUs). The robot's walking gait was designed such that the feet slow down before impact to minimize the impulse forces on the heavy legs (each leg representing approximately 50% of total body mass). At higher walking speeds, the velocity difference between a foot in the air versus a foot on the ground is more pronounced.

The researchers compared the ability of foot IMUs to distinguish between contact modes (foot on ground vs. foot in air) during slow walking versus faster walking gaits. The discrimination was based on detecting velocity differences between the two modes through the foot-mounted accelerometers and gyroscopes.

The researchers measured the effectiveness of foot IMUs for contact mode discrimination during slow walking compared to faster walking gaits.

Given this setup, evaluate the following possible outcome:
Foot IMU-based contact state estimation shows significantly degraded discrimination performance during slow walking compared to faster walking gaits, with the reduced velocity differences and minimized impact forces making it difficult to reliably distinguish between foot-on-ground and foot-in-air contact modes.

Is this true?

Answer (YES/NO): YES